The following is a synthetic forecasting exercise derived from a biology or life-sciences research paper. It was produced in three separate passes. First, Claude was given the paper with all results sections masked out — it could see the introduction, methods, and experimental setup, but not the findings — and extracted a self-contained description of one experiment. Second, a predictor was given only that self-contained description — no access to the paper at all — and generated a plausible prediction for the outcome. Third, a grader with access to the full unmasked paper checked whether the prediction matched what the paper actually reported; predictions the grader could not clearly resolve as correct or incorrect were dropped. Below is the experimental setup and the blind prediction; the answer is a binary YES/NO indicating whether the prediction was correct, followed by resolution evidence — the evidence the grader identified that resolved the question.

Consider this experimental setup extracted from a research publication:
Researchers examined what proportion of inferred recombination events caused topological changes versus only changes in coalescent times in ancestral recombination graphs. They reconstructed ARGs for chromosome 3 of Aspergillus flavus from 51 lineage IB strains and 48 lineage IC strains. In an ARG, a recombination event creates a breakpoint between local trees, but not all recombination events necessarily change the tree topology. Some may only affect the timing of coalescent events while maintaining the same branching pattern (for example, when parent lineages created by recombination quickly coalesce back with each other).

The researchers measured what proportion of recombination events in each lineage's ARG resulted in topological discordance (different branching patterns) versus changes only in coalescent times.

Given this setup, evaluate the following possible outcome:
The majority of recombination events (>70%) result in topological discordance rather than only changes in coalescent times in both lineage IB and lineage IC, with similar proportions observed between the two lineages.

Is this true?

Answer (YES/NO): NO